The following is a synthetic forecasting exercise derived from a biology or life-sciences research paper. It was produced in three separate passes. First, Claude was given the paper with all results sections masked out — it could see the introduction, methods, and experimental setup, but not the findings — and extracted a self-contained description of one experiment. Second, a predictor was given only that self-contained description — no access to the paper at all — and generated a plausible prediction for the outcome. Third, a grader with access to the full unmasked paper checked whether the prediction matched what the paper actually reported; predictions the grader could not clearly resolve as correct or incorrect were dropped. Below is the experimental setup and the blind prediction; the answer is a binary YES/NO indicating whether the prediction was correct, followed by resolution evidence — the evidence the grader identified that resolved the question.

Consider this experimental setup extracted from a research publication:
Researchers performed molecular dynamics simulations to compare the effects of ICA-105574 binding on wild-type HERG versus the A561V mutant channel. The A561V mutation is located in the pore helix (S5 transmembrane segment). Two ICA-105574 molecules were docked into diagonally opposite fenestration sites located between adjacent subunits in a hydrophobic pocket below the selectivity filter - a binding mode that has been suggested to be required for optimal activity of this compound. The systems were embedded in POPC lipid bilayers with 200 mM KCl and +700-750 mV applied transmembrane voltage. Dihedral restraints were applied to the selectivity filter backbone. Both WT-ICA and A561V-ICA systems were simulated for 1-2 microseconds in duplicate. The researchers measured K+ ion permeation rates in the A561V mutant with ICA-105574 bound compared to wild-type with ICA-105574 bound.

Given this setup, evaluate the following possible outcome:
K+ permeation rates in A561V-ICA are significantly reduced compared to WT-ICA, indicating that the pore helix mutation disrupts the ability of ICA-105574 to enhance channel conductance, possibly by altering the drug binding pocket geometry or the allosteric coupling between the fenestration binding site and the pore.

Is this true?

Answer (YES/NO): NO